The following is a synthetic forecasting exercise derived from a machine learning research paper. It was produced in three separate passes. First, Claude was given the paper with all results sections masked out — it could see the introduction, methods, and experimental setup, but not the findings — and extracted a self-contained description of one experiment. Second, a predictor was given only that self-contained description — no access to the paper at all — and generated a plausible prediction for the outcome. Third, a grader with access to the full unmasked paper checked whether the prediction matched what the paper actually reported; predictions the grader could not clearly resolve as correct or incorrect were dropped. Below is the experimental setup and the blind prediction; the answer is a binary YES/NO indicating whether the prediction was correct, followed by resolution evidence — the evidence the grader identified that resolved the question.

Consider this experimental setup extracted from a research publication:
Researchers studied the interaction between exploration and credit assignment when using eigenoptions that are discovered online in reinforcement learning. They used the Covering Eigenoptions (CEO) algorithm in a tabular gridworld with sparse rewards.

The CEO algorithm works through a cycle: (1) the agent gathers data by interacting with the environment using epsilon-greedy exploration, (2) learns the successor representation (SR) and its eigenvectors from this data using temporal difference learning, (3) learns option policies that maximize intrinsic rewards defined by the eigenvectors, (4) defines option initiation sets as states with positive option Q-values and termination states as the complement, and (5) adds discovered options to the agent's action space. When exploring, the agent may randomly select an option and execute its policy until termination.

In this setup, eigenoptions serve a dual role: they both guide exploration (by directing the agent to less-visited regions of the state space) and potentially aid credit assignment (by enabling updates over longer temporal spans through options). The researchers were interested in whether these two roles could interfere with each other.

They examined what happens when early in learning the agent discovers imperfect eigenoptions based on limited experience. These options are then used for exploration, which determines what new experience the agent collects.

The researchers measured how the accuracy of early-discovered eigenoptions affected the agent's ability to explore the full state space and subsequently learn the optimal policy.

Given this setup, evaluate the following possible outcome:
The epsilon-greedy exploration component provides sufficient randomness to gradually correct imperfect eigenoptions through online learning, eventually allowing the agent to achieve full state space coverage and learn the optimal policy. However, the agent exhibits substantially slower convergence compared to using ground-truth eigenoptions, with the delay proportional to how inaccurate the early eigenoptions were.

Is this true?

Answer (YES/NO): NO